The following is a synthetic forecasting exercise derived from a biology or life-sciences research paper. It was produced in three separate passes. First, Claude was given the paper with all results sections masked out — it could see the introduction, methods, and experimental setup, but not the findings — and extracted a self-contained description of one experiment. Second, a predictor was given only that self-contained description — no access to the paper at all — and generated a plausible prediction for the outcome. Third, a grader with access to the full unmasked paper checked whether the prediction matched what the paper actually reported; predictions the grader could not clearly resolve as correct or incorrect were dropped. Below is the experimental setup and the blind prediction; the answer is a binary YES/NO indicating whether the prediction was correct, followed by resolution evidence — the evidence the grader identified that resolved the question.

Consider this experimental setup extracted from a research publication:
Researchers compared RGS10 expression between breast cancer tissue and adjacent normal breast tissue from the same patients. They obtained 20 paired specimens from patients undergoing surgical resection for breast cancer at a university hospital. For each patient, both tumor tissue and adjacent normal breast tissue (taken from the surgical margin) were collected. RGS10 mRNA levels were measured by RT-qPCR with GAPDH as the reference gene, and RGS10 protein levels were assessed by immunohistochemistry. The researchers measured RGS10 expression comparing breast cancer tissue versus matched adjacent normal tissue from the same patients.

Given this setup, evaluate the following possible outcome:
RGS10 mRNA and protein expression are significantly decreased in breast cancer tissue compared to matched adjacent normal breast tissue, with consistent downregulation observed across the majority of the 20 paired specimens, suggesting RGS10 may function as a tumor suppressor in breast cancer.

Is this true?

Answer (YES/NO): YES